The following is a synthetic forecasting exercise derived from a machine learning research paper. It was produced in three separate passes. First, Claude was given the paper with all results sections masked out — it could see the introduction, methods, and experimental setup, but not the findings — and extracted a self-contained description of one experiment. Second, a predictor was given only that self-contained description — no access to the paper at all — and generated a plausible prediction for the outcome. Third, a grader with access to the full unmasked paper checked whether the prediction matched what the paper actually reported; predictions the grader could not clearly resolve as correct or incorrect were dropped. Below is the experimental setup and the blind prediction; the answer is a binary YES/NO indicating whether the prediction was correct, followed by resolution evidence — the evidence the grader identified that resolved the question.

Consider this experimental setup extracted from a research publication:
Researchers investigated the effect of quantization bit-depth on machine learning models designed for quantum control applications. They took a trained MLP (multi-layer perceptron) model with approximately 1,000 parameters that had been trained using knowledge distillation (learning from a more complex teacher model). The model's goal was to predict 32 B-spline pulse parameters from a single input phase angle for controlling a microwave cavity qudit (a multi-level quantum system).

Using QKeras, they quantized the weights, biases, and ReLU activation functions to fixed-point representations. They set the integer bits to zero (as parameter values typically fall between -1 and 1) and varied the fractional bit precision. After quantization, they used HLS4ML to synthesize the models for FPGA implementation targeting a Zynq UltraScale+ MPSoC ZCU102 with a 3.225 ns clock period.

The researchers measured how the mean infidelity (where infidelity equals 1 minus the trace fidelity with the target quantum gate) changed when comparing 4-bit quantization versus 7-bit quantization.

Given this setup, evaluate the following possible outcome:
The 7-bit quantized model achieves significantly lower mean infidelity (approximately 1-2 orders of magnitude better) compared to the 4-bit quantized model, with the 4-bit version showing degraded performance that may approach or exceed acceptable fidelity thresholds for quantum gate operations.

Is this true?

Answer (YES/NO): NO